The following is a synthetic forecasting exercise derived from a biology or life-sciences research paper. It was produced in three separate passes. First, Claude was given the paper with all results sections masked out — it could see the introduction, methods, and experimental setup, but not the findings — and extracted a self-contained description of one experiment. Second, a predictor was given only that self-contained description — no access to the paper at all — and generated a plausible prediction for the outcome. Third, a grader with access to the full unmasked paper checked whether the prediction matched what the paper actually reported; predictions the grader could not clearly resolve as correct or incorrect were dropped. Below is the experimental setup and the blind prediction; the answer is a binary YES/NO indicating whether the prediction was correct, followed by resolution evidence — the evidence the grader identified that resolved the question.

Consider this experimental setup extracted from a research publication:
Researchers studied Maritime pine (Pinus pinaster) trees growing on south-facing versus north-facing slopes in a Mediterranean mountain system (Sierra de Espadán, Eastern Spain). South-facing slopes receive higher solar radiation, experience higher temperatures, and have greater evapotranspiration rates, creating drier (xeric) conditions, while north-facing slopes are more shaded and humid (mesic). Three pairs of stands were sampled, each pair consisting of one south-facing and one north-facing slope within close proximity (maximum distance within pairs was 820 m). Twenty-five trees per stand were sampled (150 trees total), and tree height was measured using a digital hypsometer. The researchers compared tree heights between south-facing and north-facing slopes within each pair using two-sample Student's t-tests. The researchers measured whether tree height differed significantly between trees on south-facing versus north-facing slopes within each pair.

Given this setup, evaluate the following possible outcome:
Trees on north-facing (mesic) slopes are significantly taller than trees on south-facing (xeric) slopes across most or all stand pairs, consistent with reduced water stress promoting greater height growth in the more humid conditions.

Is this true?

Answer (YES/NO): YES